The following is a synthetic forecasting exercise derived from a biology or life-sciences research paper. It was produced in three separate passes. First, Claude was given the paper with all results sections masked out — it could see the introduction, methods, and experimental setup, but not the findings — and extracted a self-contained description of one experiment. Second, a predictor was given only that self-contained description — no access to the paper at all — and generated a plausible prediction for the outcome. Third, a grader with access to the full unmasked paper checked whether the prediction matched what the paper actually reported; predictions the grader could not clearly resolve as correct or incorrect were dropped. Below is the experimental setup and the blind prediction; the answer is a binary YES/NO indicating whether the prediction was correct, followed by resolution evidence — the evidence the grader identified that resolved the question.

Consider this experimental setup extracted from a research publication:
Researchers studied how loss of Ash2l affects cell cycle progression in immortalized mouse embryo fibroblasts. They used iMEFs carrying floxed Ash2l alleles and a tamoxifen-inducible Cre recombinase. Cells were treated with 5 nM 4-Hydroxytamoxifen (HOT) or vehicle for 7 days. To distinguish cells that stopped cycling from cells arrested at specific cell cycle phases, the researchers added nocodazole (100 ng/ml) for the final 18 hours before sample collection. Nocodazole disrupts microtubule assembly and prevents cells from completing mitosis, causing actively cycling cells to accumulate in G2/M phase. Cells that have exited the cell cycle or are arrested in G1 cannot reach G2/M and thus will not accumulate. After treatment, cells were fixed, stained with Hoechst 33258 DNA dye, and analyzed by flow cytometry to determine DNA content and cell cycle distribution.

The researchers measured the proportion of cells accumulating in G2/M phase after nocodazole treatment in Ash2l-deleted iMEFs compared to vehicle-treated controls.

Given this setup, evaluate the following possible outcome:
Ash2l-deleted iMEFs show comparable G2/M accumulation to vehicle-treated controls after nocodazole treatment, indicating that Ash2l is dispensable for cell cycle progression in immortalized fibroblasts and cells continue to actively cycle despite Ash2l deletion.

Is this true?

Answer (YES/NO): NO